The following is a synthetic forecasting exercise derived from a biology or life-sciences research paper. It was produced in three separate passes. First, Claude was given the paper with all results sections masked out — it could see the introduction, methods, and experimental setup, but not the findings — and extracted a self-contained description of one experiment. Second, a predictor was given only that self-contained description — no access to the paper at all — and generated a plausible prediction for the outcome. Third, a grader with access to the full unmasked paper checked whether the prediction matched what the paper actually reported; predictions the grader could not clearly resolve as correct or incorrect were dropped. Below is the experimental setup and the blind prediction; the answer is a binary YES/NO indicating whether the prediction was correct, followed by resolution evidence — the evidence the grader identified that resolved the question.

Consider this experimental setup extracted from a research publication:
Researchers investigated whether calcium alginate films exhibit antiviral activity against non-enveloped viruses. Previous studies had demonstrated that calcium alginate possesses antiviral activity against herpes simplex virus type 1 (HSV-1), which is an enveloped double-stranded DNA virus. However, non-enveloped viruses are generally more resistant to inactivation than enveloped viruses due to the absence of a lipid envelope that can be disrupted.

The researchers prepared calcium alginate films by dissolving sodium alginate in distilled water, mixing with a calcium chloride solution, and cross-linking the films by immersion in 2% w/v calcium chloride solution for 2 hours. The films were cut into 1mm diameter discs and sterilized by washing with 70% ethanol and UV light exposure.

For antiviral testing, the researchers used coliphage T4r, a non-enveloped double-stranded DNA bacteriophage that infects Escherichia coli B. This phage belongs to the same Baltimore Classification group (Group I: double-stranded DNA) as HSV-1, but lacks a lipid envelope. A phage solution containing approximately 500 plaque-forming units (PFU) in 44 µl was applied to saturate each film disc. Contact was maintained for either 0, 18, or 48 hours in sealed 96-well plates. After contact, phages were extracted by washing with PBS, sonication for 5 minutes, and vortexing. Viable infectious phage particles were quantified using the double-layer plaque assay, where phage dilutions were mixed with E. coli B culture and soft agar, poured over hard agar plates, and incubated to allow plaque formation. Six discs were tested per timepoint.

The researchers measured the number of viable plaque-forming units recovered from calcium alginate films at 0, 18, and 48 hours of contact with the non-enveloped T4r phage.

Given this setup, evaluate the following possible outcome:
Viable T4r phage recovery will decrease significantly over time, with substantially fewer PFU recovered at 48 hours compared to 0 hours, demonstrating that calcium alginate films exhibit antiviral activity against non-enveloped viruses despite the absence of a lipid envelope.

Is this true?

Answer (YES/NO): YES